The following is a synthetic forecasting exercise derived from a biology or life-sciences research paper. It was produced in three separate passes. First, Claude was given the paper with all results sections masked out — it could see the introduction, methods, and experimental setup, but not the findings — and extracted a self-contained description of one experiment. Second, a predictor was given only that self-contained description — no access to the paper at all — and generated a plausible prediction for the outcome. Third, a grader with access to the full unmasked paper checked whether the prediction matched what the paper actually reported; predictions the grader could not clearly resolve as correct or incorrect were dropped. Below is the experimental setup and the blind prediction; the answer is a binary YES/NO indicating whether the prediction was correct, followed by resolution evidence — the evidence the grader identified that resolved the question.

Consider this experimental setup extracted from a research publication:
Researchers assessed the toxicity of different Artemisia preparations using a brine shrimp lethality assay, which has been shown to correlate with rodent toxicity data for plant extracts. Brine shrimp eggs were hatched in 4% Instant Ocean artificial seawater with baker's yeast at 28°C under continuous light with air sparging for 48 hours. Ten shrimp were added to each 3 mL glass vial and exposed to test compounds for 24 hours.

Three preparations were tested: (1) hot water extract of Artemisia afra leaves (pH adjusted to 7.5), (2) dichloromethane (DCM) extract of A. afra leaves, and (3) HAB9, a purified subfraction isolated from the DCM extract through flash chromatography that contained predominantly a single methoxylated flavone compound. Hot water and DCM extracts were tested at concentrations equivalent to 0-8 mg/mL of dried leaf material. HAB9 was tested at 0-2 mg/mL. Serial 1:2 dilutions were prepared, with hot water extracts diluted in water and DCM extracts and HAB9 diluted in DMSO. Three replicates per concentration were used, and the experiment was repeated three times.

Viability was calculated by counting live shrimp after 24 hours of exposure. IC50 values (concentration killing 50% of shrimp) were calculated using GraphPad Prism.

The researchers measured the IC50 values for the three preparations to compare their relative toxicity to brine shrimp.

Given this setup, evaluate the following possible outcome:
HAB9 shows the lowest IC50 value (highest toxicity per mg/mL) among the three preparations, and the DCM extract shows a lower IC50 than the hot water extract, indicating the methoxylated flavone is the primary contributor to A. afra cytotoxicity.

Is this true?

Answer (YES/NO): NO